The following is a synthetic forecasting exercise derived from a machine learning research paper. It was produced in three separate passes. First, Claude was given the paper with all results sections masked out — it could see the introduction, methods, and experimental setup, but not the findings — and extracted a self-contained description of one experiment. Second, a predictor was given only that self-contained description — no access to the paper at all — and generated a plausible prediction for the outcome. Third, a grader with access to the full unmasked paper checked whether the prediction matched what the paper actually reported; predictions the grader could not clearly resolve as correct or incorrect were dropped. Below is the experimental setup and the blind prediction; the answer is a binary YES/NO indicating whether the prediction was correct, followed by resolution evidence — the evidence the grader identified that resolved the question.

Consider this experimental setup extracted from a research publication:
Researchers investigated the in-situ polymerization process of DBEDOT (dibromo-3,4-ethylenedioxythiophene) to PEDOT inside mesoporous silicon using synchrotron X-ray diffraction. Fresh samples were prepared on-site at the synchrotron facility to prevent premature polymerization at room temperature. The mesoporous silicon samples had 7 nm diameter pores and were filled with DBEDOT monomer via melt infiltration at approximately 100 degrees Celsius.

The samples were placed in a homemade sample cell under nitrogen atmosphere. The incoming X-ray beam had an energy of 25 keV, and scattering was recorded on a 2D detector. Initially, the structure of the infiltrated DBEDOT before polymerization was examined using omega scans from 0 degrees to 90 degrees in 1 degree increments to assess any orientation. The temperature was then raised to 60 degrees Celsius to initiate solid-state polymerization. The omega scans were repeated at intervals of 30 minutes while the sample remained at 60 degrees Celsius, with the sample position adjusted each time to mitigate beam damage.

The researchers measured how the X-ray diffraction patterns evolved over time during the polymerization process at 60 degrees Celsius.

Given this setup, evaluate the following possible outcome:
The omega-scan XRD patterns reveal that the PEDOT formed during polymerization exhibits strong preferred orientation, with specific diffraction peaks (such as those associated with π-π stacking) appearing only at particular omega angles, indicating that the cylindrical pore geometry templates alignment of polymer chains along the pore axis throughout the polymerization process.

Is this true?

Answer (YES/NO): NO